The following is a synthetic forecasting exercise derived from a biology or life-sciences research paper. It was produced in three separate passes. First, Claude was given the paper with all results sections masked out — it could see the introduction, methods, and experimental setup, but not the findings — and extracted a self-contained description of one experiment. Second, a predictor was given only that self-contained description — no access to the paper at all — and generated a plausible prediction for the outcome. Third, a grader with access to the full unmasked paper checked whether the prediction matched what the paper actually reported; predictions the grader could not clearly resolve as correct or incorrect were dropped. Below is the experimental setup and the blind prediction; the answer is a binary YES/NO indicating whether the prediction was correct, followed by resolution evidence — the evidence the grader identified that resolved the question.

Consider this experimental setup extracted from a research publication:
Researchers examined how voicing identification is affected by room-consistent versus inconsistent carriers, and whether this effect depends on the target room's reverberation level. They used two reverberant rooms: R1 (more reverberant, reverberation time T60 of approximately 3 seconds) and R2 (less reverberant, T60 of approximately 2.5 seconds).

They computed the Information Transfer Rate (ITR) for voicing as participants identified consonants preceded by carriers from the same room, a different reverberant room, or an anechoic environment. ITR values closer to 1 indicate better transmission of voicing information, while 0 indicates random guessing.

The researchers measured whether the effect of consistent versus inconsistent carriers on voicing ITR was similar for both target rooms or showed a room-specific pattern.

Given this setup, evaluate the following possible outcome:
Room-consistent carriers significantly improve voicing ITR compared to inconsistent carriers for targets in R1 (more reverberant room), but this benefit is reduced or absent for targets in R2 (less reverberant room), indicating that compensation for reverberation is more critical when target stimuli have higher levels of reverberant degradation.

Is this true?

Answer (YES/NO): NO